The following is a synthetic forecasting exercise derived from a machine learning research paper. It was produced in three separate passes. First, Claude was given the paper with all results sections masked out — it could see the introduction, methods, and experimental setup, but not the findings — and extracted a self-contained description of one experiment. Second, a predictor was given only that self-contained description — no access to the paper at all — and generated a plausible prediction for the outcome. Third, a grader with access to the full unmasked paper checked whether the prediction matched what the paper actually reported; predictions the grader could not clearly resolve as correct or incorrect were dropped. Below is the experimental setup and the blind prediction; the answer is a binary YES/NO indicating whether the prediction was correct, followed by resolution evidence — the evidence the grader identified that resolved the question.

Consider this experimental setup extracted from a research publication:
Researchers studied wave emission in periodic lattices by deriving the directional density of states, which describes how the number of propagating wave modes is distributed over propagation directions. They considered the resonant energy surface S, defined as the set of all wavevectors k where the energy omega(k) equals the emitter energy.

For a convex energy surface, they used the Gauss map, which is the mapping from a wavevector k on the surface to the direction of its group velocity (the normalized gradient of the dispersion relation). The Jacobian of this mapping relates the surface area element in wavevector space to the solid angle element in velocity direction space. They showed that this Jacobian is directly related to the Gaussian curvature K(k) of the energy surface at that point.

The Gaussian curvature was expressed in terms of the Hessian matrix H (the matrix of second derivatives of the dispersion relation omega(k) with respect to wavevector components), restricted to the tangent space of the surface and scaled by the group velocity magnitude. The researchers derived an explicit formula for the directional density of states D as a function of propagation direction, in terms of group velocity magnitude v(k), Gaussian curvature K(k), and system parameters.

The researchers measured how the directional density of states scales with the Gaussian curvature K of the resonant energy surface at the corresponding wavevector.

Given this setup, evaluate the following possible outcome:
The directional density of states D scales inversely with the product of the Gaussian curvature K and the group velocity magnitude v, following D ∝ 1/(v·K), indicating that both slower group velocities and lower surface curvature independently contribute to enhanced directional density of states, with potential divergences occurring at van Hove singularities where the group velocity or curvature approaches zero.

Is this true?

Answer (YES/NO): YES